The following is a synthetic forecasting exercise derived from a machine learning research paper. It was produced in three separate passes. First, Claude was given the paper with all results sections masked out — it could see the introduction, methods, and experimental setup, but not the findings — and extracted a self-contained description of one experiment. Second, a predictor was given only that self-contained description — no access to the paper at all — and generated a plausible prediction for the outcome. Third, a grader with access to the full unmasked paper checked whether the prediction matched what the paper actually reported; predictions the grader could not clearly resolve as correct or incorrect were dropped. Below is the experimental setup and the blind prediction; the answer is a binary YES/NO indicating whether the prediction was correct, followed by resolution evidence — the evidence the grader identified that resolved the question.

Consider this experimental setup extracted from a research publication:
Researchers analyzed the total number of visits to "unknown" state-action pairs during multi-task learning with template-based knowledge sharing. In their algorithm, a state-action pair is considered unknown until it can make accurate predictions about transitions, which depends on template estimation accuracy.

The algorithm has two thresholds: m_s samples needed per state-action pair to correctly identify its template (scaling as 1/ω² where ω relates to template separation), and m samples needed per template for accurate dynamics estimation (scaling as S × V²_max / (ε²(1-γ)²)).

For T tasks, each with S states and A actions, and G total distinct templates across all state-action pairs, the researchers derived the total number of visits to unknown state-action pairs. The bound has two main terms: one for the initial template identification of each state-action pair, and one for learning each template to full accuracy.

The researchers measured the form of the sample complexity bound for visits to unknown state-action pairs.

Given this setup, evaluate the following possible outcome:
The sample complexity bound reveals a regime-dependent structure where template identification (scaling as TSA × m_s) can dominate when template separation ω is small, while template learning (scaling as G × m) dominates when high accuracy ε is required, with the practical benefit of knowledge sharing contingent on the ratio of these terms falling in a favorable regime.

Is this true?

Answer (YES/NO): YES